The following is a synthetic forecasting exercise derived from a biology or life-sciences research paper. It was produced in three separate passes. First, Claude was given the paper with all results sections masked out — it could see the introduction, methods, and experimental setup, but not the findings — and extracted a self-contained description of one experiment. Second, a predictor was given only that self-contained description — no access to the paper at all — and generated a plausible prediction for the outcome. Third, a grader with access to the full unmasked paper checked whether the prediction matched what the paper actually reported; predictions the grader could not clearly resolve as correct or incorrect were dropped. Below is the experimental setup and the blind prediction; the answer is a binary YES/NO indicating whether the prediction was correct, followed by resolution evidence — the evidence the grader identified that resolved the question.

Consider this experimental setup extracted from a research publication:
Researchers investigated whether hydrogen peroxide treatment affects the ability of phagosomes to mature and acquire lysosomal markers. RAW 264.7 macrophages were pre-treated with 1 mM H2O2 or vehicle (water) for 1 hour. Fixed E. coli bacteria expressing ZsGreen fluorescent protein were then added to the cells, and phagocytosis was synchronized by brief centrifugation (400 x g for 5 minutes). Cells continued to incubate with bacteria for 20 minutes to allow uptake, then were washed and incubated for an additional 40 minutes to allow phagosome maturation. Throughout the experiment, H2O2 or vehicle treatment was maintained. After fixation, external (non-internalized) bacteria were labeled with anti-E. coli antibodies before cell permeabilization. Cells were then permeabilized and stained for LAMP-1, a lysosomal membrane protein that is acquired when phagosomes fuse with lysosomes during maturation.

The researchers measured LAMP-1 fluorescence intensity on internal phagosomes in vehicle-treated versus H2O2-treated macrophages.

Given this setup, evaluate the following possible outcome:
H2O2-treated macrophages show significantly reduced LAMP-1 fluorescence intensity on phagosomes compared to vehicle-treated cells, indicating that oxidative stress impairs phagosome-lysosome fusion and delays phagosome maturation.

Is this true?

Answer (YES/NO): YES